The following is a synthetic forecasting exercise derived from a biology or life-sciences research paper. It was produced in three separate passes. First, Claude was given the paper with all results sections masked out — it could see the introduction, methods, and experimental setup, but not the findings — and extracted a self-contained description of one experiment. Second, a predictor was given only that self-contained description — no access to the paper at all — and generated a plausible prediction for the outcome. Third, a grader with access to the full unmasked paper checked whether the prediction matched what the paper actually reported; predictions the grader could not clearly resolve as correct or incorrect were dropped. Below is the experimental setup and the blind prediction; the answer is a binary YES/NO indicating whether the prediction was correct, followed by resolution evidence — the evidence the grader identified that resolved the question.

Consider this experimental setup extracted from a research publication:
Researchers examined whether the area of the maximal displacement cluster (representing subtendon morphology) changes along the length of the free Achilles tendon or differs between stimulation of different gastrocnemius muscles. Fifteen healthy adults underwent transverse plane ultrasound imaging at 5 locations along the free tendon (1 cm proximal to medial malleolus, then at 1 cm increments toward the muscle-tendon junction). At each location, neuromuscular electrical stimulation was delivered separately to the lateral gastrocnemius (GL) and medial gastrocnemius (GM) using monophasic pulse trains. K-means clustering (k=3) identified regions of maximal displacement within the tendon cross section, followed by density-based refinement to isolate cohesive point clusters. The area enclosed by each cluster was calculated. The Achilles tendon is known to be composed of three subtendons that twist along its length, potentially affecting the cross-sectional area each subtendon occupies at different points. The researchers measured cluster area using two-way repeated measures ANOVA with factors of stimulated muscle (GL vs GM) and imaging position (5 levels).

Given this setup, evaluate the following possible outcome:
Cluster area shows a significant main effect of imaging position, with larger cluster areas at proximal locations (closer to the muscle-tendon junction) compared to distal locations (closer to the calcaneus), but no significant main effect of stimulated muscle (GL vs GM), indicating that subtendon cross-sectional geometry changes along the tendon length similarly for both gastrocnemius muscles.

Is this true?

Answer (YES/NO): NO